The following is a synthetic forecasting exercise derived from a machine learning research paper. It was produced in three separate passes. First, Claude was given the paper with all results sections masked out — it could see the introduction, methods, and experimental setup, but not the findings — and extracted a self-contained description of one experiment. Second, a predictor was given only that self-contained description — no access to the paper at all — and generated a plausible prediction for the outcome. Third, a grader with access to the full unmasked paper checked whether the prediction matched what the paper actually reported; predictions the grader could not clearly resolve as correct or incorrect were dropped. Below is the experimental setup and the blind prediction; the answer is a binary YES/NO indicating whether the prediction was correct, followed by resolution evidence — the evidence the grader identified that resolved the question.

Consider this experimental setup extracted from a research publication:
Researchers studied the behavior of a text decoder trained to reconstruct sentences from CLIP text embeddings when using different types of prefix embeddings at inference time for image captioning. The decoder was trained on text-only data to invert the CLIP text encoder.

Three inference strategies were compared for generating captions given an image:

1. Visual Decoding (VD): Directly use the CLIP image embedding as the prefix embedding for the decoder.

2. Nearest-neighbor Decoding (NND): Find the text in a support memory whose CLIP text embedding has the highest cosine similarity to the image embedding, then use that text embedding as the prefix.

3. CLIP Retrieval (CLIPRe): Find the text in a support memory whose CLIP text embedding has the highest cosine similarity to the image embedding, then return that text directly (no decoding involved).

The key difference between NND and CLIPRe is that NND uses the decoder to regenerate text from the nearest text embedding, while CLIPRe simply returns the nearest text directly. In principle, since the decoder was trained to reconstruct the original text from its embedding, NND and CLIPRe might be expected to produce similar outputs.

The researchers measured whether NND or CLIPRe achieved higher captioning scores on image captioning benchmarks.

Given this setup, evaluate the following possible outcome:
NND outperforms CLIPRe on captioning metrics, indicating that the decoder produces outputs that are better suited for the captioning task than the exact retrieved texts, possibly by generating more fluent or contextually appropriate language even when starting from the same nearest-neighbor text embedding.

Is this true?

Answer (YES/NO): YES